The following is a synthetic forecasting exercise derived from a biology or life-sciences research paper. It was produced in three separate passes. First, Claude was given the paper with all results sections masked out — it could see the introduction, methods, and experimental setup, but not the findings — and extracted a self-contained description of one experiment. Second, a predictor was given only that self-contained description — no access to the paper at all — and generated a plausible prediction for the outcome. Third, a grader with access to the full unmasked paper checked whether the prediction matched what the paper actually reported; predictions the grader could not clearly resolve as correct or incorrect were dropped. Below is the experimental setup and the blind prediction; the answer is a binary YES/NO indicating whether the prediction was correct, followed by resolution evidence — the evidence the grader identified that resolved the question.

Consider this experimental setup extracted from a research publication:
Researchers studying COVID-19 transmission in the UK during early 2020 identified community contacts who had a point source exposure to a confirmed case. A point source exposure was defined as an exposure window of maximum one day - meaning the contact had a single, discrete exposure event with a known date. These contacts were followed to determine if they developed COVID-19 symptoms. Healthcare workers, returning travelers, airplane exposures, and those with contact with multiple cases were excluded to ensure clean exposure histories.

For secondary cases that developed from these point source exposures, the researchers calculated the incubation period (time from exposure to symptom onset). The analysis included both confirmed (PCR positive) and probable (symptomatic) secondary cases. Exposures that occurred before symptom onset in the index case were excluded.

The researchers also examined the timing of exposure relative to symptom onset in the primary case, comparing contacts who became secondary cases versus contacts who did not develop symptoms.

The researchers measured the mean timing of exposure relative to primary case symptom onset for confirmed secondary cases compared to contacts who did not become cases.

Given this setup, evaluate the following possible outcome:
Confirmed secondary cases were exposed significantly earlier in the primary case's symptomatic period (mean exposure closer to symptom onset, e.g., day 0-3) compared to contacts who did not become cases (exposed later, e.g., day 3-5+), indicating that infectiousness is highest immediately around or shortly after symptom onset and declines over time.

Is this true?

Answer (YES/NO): NO